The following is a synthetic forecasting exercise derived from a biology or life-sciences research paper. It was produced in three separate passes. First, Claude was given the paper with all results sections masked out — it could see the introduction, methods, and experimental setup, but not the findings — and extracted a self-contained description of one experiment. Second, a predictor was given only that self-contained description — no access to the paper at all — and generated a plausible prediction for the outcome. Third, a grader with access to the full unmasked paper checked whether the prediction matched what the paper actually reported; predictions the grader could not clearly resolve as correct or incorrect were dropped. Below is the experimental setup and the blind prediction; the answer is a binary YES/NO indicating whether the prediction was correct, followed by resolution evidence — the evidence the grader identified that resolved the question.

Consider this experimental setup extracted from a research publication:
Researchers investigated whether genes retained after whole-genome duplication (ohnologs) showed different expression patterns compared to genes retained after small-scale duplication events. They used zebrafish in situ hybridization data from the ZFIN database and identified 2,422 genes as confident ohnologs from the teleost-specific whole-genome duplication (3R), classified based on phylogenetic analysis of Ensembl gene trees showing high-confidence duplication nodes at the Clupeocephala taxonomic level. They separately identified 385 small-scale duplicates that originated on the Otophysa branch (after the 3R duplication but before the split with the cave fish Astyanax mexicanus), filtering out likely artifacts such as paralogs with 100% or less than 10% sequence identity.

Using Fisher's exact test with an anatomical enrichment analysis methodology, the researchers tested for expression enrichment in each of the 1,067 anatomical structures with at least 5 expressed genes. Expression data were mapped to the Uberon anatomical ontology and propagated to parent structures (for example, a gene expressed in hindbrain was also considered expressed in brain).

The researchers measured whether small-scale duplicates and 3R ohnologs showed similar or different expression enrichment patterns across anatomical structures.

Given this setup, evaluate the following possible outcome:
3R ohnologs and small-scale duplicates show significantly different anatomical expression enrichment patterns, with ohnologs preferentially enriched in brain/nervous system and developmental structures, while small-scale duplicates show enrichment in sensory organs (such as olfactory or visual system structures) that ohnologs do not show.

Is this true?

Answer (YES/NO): NO